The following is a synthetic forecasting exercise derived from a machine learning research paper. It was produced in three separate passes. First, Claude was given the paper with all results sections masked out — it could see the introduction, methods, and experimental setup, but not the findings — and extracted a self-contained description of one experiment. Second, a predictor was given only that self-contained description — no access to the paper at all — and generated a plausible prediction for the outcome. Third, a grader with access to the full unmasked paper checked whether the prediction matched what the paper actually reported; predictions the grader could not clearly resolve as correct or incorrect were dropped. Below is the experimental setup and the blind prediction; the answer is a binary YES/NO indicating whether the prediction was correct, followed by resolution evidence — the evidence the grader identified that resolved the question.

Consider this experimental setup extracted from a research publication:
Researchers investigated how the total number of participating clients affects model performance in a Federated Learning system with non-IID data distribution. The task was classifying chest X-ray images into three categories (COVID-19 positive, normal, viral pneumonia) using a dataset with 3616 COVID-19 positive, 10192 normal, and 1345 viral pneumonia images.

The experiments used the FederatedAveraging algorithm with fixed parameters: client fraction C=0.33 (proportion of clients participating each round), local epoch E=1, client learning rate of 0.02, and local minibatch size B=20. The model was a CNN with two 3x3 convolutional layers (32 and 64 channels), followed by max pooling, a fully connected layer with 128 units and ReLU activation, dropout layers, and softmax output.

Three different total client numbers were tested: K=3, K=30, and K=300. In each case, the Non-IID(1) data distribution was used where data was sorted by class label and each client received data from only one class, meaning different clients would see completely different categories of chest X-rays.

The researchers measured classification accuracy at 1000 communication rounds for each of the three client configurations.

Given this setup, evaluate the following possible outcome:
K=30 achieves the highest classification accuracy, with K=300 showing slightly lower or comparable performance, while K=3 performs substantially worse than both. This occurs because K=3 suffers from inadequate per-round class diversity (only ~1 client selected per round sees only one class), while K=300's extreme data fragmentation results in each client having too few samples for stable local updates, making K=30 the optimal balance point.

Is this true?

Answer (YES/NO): NO